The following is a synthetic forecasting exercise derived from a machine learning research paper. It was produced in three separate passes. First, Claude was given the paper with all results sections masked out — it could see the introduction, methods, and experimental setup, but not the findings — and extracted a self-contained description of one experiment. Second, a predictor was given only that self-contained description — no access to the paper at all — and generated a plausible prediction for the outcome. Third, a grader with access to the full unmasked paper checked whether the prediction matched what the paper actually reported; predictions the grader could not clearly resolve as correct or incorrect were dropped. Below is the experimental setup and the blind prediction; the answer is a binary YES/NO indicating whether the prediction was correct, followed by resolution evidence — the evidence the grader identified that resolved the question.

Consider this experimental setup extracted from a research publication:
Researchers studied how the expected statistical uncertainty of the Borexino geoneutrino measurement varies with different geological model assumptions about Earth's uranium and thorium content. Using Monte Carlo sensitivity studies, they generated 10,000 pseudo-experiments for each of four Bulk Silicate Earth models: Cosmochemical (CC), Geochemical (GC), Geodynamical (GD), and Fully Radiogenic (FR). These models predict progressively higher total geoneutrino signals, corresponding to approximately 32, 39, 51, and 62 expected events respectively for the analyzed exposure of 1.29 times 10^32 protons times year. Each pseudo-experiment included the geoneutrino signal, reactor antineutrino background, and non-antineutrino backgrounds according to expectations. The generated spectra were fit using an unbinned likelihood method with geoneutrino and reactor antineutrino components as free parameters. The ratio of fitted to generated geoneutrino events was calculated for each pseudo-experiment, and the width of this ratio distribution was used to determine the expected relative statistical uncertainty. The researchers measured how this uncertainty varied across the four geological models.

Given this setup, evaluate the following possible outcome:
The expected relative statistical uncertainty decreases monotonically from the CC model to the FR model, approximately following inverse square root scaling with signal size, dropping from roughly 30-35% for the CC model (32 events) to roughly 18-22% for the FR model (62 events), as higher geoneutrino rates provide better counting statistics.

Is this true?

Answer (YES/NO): NO